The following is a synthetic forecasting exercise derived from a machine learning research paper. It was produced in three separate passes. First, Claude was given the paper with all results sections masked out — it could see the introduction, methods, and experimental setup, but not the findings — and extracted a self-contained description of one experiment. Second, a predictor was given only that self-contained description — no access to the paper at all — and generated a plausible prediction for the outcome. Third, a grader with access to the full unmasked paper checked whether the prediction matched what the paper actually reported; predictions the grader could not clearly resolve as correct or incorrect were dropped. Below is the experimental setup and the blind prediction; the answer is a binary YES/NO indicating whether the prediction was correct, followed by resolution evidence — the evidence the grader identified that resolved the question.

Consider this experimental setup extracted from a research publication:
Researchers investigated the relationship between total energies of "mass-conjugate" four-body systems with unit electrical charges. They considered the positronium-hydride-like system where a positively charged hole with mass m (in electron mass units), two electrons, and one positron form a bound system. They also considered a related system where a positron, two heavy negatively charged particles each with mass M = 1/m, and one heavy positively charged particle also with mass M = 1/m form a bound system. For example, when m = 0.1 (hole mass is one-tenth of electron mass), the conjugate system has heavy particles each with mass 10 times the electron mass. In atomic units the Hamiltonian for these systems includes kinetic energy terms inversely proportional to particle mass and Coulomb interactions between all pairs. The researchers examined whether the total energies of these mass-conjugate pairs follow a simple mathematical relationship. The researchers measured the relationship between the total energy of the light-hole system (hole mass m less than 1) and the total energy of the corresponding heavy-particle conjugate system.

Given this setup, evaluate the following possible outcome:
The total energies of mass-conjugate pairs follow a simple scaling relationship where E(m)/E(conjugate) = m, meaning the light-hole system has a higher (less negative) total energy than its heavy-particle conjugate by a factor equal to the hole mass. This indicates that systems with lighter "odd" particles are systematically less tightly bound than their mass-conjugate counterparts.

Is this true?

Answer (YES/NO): YES